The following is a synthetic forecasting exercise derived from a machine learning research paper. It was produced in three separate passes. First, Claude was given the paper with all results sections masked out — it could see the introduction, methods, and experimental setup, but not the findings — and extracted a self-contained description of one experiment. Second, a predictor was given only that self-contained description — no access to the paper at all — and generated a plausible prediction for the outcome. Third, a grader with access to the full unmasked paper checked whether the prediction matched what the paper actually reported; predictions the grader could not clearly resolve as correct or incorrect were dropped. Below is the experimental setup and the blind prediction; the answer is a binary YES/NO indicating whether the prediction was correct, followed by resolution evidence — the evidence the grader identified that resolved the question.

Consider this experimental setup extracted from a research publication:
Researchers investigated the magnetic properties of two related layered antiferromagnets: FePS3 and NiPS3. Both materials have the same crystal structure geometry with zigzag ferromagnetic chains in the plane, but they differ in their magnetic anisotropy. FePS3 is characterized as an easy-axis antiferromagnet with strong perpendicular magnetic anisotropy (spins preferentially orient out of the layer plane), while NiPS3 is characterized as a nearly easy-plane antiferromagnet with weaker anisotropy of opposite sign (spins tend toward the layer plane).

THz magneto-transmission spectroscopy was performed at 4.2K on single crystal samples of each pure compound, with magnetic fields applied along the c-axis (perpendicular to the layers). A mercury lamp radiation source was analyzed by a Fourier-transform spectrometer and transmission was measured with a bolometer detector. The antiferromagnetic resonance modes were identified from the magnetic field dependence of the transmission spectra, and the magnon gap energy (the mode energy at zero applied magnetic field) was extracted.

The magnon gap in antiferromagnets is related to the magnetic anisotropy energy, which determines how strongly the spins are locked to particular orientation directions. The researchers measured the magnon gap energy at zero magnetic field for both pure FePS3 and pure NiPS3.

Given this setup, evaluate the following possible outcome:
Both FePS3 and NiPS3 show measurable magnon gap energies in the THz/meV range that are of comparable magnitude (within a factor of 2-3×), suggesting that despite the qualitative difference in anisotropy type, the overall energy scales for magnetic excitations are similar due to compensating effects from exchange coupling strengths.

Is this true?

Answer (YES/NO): YES